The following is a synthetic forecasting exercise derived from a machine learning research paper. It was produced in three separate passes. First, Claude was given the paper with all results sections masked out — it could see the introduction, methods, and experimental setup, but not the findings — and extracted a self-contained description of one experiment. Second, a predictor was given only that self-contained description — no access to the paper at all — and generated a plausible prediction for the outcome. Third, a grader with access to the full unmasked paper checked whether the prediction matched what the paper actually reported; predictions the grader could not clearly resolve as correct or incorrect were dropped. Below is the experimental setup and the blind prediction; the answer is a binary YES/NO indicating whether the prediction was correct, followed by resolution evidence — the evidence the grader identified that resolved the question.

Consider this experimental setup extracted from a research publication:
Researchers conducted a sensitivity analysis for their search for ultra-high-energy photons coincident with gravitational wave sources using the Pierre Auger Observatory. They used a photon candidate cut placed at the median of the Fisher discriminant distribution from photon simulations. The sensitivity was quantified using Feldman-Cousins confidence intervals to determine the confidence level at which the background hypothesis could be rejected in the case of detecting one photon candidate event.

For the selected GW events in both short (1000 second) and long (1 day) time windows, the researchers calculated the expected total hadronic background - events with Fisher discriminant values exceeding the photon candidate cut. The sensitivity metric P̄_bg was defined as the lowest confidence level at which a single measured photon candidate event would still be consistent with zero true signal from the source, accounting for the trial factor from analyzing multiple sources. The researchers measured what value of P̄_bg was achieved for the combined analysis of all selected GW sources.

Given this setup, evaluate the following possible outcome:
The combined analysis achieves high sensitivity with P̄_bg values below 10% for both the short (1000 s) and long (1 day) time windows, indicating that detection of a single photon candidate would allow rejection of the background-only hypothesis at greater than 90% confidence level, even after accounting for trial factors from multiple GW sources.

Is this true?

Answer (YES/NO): NO